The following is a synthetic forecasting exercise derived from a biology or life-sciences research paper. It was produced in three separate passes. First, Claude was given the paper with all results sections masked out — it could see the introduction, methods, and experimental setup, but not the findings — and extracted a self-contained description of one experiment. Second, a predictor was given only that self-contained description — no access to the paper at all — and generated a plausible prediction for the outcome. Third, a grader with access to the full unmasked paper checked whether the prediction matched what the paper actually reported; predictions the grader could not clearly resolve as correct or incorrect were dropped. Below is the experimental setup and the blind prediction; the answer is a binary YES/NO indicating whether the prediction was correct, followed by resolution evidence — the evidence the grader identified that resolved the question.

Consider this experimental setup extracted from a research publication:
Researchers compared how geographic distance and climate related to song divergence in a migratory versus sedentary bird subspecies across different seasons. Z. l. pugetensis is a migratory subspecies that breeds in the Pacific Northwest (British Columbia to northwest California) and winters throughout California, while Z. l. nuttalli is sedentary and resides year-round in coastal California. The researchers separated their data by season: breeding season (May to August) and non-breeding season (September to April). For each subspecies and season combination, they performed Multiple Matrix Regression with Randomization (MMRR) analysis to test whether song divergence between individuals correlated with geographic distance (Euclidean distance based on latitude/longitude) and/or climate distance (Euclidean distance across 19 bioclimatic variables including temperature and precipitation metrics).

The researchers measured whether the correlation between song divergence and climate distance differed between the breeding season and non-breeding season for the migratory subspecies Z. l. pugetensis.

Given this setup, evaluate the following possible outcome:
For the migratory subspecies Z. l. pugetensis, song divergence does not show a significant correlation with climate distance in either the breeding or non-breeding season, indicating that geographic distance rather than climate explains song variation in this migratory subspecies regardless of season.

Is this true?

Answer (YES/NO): NO